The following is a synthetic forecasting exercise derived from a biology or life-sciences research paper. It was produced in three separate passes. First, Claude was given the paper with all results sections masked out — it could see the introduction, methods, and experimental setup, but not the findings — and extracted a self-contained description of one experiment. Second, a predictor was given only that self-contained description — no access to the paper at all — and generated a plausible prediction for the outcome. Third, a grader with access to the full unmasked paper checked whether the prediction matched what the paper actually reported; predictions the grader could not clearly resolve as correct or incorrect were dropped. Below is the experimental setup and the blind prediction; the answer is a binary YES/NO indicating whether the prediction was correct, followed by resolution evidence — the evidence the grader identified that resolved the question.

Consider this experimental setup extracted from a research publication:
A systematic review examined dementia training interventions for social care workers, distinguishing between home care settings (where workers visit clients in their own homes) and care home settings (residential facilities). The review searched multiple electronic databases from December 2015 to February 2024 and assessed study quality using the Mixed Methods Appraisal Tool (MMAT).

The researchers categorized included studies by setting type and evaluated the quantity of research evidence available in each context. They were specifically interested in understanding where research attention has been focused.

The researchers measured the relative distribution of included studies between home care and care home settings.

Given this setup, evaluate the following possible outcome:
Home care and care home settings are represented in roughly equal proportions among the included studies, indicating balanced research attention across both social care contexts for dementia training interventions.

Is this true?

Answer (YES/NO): NO